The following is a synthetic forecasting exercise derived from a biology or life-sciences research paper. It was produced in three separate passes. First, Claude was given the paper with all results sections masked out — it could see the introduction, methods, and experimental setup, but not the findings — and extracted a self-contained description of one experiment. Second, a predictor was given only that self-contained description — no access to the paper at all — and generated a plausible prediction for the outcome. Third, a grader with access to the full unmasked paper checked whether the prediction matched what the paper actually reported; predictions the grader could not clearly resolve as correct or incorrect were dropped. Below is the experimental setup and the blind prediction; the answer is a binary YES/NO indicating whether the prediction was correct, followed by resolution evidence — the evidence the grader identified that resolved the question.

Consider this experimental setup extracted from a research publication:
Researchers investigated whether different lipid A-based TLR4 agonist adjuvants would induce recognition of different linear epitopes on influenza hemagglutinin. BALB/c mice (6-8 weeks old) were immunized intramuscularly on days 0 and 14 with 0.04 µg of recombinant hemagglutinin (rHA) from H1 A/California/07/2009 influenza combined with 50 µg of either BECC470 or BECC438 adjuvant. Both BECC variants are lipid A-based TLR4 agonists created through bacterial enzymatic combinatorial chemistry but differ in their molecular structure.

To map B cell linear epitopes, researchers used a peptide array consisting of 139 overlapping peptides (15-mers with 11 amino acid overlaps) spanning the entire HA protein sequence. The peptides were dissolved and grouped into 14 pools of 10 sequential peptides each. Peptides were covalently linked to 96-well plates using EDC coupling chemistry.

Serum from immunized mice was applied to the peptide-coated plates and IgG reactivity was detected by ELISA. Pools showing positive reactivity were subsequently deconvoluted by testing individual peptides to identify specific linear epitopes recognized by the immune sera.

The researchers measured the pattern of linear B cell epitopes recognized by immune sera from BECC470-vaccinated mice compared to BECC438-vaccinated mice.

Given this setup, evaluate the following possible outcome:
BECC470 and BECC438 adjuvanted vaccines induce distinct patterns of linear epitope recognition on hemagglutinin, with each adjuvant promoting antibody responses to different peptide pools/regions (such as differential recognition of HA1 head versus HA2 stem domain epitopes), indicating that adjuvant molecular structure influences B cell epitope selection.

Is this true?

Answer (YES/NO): NO